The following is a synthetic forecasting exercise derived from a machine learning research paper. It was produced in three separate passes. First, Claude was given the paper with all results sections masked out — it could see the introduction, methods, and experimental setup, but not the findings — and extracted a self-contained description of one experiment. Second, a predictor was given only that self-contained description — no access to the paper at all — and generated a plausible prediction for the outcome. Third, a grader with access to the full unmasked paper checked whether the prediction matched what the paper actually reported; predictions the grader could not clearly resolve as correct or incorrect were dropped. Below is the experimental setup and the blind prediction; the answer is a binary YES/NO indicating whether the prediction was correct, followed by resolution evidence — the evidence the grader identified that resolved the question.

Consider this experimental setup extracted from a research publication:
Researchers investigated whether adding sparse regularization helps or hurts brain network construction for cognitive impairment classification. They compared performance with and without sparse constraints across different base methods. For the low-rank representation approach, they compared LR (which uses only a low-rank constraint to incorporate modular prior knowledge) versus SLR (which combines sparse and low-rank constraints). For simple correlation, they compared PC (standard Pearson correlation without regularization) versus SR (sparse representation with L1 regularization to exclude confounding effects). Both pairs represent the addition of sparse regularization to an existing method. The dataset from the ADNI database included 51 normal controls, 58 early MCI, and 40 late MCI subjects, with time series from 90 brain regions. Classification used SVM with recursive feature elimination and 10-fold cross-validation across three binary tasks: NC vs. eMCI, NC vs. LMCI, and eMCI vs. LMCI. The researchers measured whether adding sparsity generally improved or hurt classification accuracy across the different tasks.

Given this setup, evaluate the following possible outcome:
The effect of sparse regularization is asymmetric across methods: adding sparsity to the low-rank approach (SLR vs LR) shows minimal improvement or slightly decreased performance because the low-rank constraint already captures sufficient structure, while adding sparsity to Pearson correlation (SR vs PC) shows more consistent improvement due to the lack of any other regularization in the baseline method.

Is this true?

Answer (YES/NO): NO